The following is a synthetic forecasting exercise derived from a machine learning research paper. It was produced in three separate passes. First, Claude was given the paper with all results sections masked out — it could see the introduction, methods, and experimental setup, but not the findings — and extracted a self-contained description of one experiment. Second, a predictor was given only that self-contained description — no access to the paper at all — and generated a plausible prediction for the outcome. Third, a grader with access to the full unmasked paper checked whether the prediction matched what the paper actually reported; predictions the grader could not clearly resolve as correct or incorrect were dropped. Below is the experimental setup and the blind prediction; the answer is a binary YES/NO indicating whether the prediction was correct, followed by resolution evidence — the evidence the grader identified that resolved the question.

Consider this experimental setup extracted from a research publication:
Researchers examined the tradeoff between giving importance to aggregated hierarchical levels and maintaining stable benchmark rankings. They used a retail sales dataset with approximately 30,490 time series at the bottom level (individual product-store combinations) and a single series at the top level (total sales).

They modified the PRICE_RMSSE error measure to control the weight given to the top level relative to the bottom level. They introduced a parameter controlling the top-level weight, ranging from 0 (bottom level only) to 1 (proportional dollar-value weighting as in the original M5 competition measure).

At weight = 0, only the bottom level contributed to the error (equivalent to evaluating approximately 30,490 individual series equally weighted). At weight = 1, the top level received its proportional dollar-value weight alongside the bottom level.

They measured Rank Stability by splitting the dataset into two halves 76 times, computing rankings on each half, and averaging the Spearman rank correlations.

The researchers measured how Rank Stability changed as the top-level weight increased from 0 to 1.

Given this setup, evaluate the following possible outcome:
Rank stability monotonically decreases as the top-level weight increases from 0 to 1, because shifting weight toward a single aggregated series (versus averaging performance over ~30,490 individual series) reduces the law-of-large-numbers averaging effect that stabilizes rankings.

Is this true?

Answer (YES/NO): NO